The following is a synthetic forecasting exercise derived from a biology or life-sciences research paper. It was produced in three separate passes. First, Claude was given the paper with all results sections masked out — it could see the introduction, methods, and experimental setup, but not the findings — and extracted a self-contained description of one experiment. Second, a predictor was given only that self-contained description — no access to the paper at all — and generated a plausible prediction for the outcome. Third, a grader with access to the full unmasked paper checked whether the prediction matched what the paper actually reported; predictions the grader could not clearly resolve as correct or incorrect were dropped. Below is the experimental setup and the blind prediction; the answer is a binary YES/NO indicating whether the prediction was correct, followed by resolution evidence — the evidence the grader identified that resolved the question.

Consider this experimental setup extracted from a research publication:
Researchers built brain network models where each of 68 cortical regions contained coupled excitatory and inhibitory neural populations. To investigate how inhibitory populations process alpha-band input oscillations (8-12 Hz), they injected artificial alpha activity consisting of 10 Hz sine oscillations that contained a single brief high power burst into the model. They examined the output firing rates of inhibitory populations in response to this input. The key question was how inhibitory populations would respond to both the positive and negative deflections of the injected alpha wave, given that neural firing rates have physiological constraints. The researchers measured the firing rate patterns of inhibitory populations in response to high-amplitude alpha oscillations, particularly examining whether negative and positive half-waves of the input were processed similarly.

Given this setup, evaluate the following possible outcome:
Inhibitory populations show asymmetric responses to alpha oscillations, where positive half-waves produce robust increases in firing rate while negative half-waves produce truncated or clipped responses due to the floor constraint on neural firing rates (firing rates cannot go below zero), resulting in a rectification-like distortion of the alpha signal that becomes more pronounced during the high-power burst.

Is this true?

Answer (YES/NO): YES